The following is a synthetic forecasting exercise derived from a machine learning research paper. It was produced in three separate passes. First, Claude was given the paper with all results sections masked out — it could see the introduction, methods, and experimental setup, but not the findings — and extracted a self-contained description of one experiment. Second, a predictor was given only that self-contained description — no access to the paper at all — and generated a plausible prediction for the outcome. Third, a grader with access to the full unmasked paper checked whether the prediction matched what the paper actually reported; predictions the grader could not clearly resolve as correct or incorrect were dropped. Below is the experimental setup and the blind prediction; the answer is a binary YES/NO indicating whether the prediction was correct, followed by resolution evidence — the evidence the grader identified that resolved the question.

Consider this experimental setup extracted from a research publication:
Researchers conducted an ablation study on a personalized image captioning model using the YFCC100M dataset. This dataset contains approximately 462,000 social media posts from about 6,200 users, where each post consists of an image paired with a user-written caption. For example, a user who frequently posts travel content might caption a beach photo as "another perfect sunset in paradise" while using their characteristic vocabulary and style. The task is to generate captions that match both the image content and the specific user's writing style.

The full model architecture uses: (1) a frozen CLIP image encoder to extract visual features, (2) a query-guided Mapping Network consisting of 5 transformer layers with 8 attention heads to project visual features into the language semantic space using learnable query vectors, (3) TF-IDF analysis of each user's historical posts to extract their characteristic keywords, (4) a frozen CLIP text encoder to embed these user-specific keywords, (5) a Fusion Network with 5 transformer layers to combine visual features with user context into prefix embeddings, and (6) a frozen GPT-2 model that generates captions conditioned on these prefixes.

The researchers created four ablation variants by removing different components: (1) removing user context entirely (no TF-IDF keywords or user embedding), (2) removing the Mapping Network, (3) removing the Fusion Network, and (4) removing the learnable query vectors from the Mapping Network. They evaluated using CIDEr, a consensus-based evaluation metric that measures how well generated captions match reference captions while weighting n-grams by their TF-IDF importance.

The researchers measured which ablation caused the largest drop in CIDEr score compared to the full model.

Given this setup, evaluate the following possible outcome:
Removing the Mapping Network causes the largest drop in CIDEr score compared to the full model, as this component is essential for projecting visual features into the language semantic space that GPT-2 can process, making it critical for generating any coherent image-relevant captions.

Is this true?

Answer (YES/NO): NO